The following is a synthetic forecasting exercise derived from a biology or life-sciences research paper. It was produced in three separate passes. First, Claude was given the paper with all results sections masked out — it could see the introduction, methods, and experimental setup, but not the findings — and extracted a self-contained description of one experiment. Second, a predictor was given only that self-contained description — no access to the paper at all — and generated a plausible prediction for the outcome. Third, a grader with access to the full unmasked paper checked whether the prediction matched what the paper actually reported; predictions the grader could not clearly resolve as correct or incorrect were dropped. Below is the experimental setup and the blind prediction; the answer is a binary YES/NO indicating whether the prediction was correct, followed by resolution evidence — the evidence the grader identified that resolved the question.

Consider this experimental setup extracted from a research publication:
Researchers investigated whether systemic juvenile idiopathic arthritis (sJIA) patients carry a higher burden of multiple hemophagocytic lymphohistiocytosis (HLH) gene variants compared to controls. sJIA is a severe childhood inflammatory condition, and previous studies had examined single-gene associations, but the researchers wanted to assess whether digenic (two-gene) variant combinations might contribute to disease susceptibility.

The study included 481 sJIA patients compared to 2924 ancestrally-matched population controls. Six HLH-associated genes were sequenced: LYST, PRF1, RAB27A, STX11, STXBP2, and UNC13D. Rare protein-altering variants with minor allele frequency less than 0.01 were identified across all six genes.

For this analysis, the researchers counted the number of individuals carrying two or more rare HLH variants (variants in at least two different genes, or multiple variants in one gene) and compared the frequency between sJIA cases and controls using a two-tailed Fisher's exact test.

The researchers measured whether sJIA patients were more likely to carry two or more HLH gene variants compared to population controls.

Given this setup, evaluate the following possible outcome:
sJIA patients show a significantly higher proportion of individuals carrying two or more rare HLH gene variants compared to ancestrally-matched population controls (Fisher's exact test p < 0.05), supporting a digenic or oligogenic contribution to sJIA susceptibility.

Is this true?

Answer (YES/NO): YES